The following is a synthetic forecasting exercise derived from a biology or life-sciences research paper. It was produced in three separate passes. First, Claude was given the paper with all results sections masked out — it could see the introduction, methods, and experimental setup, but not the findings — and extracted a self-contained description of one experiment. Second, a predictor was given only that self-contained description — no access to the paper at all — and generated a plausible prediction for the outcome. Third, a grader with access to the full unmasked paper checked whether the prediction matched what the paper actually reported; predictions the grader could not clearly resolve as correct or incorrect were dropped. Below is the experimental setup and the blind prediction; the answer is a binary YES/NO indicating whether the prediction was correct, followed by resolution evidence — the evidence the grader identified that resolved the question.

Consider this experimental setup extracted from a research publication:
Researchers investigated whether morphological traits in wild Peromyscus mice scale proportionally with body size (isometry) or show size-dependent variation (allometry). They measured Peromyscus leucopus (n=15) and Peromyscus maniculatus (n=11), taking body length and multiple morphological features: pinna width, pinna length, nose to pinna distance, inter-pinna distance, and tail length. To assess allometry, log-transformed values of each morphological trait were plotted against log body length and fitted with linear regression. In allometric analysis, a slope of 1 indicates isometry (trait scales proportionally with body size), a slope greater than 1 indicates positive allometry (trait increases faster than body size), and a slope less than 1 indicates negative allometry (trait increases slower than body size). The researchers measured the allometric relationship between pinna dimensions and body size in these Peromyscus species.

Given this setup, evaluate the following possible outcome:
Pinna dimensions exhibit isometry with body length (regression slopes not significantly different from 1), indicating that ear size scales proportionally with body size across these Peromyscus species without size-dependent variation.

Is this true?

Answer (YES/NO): YES